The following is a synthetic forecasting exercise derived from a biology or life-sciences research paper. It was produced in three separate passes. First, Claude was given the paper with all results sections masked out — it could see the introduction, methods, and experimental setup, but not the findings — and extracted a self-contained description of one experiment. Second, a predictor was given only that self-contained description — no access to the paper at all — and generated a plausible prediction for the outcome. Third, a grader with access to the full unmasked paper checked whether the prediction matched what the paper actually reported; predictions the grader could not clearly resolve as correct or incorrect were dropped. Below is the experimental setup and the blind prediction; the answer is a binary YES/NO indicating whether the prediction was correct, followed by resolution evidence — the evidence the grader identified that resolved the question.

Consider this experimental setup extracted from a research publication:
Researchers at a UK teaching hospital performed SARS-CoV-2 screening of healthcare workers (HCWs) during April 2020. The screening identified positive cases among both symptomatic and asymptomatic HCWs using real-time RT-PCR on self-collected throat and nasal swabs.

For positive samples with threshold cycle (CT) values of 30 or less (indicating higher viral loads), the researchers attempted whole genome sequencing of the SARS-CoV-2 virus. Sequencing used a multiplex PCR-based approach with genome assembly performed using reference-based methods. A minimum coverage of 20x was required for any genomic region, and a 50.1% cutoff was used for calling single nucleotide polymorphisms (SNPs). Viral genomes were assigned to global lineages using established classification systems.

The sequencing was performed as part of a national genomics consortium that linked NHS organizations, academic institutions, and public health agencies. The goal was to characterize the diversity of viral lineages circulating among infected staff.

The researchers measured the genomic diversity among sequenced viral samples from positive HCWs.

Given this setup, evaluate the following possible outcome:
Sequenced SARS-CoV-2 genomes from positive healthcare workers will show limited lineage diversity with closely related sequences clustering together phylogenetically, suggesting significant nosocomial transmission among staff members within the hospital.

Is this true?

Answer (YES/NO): NO